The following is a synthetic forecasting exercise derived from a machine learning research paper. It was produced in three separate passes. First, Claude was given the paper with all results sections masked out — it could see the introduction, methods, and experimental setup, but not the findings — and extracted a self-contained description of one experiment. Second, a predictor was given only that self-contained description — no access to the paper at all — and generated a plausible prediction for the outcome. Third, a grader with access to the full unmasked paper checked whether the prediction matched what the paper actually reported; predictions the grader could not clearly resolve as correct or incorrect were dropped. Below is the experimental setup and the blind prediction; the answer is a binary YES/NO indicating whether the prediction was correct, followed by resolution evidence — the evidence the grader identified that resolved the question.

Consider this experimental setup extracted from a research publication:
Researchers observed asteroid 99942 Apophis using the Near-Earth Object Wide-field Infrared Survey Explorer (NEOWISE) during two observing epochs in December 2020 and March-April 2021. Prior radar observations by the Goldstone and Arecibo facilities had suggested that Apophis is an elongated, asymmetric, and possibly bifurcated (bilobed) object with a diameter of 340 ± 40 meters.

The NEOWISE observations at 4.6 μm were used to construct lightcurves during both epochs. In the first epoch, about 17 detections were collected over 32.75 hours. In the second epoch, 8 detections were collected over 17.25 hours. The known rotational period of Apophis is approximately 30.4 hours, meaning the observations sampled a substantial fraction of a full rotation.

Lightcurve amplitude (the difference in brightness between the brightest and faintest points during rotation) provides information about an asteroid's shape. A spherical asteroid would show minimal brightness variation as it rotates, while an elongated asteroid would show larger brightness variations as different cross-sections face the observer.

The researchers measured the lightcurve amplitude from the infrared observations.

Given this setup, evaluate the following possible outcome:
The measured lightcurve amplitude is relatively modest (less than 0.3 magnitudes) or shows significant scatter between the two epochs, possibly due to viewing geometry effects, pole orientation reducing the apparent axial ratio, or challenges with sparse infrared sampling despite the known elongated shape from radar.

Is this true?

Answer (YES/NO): NO